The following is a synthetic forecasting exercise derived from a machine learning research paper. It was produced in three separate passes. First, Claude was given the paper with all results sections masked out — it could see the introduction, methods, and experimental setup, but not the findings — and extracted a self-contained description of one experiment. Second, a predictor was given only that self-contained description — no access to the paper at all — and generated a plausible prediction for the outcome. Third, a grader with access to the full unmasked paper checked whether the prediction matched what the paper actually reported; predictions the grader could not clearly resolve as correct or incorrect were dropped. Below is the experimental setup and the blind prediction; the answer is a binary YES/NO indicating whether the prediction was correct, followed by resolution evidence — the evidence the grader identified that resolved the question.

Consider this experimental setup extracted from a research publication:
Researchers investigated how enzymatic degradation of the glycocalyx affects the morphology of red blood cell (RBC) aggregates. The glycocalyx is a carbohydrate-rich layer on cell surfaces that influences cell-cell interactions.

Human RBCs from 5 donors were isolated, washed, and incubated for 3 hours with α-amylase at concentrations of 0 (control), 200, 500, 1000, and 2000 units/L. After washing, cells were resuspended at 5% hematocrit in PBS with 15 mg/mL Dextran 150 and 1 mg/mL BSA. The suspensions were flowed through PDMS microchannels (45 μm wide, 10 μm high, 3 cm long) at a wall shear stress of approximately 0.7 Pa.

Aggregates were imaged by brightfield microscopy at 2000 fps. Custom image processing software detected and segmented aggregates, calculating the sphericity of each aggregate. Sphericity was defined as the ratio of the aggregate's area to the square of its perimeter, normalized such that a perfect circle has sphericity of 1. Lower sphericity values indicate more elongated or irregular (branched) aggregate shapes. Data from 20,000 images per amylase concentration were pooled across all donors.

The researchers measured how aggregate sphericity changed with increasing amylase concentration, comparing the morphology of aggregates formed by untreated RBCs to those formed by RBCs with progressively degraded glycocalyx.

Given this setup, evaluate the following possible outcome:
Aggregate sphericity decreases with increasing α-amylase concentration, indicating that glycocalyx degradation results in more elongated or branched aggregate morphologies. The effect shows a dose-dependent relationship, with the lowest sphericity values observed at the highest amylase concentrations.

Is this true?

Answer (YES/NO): NO